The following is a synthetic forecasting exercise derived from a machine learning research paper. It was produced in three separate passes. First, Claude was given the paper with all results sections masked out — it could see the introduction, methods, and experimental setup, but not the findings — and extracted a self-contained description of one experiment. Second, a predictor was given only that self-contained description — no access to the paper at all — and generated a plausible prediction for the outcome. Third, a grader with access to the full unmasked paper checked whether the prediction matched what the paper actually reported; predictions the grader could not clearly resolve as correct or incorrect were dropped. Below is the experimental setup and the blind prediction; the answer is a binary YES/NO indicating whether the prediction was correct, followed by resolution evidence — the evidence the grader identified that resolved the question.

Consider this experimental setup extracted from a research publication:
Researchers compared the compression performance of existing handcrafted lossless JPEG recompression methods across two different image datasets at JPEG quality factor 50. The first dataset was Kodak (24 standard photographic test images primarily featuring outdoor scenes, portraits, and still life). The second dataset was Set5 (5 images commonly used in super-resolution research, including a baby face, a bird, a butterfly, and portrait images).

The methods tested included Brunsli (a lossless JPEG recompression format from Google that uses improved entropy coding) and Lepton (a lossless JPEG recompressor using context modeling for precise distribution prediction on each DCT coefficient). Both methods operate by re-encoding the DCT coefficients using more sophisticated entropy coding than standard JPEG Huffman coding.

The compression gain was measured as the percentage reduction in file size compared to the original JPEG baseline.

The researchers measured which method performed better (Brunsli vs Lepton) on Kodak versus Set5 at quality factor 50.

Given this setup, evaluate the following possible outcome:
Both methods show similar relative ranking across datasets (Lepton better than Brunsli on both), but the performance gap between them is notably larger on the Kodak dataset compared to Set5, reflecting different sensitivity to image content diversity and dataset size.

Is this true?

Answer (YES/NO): NO